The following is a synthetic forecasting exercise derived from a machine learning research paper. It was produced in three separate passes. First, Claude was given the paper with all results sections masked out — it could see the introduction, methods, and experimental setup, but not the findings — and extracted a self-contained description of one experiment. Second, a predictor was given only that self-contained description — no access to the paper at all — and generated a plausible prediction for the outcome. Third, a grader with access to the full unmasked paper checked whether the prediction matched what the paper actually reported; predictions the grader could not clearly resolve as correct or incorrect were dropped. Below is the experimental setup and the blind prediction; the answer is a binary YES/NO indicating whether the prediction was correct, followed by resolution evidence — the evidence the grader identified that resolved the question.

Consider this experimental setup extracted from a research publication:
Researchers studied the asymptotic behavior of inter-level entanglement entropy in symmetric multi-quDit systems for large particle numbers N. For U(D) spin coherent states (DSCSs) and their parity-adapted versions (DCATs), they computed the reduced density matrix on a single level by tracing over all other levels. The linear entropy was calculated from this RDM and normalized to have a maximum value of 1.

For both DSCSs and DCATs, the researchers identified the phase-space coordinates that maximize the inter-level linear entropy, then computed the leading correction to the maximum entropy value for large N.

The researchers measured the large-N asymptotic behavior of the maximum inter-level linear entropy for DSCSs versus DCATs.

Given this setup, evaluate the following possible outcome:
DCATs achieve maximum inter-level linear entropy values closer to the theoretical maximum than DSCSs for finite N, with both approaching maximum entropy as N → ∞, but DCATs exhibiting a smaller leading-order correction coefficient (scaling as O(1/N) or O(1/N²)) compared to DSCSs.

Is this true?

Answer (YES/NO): NO